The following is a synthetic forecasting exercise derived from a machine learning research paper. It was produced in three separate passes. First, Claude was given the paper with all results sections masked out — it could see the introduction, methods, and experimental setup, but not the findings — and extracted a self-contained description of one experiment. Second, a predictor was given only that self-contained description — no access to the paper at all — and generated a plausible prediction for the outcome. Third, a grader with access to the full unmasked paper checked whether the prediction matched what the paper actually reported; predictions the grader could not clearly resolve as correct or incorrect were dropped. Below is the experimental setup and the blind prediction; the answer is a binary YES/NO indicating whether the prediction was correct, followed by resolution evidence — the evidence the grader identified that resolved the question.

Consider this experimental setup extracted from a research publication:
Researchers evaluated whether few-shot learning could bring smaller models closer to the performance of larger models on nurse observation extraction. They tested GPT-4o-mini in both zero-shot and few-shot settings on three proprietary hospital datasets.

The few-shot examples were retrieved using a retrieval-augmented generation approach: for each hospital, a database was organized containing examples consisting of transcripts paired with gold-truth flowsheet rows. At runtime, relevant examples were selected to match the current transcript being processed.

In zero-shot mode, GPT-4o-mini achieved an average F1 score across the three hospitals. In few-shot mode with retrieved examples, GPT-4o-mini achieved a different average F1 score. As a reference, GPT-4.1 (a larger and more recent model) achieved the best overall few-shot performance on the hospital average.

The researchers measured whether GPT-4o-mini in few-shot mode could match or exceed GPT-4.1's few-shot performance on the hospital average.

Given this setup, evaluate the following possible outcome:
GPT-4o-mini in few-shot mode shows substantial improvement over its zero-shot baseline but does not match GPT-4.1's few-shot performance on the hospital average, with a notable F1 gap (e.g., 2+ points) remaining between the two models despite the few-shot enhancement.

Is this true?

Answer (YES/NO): YES